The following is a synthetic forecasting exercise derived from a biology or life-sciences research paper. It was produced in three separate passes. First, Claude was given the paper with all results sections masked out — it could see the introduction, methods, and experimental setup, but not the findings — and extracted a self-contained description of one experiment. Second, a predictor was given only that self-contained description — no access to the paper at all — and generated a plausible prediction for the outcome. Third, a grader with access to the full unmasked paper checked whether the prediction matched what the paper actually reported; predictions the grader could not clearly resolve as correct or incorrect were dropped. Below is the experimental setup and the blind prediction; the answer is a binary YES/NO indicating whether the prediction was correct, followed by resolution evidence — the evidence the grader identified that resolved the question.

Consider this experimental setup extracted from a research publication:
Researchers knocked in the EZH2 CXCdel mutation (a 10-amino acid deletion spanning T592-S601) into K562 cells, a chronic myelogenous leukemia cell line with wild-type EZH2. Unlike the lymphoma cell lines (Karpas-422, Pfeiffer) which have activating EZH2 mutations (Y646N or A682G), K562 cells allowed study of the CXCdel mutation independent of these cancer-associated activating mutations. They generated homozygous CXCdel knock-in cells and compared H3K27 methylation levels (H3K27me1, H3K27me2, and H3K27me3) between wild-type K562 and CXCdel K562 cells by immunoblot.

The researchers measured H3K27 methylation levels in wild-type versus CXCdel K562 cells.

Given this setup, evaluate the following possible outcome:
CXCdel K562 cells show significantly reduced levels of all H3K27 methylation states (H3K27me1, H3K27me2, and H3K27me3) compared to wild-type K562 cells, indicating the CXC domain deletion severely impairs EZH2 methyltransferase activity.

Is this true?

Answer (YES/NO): NO